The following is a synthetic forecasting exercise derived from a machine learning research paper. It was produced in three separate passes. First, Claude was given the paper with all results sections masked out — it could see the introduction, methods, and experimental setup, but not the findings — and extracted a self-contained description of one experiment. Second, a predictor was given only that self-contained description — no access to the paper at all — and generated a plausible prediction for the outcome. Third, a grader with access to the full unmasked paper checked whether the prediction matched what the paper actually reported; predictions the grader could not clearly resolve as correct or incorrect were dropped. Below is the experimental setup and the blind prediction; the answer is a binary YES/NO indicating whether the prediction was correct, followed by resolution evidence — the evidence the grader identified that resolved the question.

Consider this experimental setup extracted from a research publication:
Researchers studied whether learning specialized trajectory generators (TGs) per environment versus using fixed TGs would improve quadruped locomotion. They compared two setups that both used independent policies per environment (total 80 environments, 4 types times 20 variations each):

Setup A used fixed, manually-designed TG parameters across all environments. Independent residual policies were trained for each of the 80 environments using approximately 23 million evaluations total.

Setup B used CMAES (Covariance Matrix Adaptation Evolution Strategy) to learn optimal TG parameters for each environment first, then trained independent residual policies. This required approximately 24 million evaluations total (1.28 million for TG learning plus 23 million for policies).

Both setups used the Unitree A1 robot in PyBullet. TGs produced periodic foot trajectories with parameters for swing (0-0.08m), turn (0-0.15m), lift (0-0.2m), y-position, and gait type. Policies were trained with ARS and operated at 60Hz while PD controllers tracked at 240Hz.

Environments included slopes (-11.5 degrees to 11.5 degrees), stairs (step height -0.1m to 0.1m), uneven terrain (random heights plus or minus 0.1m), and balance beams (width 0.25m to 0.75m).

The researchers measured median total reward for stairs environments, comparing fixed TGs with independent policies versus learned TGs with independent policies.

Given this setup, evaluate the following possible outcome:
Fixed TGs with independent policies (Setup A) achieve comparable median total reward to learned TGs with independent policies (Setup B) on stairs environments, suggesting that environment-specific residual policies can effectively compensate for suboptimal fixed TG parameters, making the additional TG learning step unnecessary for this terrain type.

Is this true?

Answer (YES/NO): NO